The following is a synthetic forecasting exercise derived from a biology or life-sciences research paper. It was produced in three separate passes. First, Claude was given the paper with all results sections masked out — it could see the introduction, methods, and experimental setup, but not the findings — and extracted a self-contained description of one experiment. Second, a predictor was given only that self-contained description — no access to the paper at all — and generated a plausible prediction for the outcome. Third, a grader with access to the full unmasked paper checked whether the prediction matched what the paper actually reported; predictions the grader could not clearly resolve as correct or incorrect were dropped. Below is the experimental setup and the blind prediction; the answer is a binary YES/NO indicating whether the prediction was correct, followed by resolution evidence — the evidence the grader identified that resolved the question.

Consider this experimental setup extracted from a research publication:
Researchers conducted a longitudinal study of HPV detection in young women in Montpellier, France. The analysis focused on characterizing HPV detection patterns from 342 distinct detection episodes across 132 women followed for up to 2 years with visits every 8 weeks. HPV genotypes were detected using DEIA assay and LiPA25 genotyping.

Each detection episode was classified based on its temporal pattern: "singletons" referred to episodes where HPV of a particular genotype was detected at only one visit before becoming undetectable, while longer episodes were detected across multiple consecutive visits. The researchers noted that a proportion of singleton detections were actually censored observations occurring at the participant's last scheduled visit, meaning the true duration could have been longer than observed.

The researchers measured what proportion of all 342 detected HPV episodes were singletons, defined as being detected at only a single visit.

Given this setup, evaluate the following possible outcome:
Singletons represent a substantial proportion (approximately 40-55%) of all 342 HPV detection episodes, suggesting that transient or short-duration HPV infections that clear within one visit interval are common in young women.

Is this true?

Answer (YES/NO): NO